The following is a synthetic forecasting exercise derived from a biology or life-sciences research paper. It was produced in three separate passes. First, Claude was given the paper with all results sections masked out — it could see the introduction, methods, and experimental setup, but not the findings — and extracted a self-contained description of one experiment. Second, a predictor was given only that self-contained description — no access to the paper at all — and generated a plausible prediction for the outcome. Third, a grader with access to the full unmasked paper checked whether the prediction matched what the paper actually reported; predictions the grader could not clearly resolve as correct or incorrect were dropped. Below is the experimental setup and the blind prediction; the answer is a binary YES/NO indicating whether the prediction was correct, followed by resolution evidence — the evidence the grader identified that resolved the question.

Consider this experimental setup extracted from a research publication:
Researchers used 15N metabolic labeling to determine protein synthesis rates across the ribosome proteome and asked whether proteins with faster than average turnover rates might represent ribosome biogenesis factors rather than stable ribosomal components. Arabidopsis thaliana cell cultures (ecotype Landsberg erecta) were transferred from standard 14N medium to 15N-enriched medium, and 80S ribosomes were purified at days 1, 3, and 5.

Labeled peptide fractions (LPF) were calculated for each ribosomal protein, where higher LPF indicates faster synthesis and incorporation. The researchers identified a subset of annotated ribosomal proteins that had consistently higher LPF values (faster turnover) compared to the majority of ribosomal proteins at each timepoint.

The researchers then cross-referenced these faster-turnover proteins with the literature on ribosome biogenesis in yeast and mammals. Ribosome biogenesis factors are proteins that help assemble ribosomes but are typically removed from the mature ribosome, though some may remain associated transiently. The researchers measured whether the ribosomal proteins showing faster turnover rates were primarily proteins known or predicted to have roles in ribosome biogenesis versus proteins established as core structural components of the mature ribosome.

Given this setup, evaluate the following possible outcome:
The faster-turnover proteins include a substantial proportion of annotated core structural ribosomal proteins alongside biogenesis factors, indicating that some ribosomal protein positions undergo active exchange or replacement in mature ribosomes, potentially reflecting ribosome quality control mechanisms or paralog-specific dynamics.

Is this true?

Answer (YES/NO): NO